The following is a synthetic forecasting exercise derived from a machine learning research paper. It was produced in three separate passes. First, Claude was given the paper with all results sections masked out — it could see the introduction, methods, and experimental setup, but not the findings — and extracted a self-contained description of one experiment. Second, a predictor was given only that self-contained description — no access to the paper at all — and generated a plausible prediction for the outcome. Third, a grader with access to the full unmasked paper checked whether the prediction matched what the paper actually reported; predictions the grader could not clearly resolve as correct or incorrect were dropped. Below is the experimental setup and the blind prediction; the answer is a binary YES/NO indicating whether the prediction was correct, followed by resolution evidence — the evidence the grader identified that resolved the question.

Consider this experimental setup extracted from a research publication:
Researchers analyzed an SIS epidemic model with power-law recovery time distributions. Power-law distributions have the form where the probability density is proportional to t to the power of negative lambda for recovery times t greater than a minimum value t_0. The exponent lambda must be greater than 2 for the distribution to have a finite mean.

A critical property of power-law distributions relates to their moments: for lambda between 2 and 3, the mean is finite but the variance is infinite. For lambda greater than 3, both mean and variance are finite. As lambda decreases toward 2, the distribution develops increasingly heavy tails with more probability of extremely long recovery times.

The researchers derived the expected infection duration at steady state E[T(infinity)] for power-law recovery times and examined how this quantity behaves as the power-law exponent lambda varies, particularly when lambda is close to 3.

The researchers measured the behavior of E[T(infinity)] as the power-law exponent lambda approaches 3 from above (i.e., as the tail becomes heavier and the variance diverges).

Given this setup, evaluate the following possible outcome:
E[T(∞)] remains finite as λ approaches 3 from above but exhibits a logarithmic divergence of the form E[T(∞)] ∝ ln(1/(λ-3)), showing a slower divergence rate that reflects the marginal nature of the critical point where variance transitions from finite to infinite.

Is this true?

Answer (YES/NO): NO